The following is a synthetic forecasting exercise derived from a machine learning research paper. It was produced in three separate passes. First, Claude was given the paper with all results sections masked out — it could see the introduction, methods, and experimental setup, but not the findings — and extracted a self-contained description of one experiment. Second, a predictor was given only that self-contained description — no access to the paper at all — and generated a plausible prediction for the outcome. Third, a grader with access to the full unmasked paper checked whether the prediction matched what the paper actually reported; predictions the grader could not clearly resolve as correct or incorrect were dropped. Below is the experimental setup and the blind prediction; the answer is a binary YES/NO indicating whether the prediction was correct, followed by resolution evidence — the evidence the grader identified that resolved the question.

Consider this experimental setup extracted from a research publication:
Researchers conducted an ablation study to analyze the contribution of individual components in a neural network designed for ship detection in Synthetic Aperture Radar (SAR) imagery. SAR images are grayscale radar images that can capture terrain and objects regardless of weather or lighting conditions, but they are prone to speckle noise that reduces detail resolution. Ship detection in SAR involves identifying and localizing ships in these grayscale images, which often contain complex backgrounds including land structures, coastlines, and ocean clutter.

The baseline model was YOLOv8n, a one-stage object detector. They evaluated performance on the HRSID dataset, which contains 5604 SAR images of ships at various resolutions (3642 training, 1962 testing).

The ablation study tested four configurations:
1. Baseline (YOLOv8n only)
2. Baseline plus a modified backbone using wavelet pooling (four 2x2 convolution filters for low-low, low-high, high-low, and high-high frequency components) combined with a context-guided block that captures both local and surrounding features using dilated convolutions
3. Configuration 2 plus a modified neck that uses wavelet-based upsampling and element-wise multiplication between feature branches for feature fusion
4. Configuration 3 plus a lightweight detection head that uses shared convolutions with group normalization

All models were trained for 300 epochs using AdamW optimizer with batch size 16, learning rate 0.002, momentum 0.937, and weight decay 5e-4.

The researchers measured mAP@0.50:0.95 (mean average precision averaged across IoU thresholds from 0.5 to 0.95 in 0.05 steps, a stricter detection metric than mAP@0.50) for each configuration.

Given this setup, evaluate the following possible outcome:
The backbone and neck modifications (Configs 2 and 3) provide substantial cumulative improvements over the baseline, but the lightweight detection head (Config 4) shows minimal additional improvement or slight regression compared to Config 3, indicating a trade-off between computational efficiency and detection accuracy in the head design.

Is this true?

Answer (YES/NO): NO